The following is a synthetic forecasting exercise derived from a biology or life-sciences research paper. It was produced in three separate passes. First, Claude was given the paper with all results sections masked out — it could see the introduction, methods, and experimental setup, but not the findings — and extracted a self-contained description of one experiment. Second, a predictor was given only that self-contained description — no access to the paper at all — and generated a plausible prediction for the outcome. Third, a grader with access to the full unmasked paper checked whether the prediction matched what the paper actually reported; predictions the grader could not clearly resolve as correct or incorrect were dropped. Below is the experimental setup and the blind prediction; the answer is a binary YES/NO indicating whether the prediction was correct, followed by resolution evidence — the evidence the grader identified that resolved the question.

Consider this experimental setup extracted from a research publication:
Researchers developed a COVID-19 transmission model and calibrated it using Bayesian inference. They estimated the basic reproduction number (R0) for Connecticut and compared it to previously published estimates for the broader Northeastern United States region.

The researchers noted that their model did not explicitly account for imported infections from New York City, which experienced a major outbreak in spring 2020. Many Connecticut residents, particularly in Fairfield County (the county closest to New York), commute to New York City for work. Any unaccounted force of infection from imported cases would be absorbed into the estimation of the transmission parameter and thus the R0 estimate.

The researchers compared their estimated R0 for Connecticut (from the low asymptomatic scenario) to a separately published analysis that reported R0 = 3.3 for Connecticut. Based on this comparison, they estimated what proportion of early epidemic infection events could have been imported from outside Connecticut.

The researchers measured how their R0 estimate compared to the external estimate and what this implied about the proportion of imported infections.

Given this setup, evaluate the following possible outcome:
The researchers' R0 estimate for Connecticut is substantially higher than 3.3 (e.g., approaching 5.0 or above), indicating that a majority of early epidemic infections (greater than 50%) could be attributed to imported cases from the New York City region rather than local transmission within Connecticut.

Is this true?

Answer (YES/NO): NO